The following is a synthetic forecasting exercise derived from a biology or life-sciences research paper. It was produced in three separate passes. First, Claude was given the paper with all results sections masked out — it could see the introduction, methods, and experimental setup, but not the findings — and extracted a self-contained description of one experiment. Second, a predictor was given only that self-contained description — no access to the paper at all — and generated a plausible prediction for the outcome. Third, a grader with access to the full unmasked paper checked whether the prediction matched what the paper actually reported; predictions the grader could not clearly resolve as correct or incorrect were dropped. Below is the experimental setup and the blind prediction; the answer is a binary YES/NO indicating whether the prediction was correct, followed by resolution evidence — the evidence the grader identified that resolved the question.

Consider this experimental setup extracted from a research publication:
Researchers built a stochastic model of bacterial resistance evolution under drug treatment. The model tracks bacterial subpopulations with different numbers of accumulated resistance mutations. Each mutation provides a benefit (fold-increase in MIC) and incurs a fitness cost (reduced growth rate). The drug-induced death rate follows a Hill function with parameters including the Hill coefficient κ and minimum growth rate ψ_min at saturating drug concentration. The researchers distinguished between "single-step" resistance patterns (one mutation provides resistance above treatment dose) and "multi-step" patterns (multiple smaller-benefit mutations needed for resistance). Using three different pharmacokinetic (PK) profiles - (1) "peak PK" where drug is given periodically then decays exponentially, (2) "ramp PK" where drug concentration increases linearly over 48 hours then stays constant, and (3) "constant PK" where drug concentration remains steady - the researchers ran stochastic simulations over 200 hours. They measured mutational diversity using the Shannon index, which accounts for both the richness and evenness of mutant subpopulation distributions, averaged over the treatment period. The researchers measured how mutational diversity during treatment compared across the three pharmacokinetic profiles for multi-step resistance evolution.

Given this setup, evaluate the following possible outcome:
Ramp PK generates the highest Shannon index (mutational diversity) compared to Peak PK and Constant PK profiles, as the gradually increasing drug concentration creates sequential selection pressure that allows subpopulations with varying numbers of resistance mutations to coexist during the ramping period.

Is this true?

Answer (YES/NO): YES